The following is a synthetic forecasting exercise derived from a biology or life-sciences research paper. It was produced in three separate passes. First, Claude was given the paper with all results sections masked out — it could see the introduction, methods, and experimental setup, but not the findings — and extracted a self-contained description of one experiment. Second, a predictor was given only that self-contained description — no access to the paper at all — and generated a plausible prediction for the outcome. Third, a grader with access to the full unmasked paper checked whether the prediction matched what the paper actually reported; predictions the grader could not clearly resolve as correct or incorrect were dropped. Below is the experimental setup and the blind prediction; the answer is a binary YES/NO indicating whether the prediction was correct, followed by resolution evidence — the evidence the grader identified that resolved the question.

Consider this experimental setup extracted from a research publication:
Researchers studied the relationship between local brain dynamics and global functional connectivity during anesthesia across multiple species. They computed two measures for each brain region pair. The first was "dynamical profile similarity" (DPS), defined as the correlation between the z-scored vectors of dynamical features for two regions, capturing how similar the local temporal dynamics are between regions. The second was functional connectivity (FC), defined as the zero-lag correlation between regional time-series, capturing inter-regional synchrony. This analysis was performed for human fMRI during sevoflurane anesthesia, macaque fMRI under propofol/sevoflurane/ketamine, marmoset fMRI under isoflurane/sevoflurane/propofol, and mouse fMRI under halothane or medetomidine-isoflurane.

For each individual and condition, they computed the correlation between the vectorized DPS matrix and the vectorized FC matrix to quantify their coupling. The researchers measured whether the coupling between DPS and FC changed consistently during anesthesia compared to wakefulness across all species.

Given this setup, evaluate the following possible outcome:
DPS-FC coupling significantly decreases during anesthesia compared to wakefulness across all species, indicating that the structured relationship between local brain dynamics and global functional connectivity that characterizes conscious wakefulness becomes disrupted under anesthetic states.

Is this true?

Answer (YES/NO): YES